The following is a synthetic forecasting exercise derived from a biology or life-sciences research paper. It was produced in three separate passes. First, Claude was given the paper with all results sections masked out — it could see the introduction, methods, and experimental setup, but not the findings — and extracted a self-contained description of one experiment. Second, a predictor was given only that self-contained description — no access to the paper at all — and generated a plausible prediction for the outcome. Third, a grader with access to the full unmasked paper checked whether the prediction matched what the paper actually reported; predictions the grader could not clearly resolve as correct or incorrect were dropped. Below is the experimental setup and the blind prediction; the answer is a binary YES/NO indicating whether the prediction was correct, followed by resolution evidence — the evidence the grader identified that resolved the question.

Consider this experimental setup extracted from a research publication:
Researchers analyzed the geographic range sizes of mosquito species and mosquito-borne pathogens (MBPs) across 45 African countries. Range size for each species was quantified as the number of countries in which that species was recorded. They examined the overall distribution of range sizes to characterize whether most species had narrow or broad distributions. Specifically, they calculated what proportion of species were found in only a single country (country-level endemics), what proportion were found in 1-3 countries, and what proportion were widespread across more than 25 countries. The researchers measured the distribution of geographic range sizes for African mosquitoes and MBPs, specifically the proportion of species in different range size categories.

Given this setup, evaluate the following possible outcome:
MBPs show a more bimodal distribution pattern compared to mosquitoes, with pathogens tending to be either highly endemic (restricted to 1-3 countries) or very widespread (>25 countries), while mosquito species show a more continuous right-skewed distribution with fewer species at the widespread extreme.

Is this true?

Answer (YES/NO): NO